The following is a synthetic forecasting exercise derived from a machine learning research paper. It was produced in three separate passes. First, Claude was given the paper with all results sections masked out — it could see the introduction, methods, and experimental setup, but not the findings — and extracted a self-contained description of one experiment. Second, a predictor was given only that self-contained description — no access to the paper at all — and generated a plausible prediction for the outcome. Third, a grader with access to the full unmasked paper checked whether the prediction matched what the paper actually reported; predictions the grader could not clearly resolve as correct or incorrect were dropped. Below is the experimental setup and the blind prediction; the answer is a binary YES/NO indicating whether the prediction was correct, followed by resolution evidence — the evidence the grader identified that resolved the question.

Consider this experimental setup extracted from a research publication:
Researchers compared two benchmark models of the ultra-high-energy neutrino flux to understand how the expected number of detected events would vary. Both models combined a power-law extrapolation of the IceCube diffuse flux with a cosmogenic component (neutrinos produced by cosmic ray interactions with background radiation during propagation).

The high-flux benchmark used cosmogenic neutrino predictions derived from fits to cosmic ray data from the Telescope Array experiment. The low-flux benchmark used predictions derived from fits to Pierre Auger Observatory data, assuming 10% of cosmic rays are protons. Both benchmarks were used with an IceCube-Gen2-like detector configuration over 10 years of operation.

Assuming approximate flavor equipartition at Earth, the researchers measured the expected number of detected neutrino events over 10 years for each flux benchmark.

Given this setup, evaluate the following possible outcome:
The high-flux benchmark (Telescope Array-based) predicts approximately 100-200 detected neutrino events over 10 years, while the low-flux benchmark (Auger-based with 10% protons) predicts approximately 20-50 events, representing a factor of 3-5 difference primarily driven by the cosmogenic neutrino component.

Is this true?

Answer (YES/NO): NO